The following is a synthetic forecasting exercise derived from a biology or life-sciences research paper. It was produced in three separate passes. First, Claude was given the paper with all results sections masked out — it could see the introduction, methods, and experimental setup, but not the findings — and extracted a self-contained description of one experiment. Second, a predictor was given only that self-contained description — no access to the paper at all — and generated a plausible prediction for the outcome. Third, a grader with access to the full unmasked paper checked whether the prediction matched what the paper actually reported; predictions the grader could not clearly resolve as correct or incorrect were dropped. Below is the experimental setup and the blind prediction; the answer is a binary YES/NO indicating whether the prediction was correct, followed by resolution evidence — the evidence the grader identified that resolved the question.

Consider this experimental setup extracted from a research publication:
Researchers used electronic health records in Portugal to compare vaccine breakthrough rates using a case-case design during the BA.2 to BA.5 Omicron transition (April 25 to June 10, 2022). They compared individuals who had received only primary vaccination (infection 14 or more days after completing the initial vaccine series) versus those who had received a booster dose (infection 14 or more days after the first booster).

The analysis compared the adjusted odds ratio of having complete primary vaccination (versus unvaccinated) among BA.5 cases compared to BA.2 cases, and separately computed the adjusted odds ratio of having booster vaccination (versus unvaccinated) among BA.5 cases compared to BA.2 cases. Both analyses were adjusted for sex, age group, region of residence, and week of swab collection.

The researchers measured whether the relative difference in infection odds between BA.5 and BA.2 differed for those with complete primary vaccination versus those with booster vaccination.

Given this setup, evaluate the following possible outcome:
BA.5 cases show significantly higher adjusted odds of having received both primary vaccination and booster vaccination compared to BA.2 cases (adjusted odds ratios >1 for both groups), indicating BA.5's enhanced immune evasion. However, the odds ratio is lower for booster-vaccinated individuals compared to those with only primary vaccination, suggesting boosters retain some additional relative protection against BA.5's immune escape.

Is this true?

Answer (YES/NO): NO